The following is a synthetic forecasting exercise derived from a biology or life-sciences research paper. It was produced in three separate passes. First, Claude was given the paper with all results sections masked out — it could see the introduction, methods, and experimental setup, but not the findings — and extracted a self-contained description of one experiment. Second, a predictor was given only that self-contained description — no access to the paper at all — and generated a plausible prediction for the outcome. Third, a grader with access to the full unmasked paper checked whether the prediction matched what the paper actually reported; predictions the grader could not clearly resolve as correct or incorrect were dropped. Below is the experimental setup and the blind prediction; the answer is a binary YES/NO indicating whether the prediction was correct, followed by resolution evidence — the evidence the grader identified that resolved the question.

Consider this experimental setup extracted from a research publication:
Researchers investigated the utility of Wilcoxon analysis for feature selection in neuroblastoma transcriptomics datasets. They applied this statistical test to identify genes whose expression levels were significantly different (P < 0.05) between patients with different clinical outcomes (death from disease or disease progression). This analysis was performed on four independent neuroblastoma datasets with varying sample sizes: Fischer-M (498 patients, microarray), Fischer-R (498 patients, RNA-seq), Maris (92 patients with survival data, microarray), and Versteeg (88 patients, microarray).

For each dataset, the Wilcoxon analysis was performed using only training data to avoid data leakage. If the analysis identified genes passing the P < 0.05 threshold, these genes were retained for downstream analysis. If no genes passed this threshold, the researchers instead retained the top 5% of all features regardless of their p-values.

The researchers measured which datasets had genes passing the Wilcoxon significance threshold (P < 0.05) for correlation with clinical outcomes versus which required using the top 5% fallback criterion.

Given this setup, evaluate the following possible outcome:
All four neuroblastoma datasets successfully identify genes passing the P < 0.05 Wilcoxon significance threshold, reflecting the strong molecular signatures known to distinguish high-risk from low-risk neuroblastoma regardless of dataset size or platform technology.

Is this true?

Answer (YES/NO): NO